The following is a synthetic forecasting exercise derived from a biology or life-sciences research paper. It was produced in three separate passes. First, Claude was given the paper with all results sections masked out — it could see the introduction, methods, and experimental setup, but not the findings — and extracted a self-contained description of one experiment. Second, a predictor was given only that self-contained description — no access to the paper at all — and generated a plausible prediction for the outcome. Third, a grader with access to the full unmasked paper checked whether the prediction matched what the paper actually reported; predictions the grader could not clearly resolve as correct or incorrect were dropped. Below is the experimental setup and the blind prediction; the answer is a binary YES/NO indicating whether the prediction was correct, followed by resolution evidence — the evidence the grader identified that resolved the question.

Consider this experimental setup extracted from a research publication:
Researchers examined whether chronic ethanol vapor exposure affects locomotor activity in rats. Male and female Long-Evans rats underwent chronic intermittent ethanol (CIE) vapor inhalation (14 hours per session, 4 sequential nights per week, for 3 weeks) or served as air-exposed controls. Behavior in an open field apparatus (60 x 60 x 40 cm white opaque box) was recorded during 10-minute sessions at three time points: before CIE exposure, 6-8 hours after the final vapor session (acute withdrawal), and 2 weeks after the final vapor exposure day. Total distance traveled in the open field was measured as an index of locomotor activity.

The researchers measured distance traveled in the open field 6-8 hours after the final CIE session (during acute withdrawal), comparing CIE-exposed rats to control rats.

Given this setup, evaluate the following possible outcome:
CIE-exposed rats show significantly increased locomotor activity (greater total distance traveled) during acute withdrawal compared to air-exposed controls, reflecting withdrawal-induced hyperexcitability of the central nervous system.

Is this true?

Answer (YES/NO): NO